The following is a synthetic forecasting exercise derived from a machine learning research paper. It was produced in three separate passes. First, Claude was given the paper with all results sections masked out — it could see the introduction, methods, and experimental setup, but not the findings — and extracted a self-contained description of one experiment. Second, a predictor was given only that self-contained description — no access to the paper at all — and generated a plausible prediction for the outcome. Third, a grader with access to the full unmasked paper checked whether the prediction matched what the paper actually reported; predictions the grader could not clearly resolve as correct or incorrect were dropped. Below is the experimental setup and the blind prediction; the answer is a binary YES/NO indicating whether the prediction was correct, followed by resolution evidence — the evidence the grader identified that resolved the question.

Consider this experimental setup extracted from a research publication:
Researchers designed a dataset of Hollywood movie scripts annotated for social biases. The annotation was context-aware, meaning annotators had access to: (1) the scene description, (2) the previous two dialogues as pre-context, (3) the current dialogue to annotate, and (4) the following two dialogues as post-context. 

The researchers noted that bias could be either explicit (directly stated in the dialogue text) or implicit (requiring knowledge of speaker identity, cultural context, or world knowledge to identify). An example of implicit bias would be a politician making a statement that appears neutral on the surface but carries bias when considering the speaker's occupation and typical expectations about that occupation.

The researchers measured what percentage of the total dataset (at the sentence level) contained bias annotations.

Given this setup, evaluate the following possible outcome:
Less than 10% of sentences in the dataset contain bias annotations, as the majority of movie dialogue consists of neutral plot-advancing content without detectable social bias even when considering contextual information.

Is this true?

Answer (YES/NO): YES